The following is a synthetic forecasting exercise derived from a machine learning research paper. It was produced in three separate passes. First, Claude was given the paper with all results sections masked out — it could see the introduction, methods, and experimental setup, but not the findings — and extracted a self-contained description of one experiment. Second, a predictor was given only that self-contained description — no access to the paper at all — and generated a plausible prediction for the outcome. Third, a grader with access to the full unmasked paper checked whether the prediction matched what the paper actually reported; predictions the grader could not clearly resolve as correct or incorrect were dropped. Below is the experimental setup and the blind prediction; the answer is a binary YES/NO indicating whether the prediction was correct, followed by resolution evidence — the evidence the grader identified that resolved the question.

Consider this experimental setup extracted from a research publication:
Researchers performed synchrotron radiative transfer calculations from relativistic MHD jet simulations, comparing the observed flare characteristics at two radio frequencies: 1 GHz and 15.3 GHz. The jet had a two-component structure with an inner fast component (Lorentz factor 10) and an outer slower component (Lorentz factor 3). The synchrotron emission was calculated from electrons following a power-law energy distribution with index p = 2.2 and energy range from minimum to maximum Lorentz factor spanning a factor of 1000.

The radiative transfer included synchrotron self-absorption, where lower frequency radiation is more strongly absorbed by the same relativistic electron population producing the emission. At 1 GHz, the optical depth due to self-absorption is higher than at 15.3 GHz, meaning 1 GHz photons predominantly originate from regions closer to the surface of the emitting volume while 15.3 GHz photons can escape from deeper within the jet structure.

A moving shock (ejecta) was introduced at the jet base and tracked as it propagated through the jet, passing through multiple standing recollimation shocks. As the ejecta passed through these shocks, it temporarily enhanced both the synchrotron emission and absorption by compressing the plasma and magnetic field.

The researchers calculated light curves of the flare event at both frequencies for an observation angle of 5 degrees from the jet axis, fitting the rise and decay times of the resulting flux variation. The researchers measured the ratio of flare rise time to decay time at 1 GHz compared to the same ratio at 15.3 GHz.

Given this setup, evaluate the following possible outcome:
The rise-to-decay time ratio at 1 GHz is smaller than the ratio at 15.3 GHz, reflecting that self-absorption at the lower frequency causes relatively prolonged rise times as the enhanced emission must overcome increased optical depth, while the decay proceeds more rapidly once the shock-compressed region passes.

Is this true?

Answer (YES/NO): NO